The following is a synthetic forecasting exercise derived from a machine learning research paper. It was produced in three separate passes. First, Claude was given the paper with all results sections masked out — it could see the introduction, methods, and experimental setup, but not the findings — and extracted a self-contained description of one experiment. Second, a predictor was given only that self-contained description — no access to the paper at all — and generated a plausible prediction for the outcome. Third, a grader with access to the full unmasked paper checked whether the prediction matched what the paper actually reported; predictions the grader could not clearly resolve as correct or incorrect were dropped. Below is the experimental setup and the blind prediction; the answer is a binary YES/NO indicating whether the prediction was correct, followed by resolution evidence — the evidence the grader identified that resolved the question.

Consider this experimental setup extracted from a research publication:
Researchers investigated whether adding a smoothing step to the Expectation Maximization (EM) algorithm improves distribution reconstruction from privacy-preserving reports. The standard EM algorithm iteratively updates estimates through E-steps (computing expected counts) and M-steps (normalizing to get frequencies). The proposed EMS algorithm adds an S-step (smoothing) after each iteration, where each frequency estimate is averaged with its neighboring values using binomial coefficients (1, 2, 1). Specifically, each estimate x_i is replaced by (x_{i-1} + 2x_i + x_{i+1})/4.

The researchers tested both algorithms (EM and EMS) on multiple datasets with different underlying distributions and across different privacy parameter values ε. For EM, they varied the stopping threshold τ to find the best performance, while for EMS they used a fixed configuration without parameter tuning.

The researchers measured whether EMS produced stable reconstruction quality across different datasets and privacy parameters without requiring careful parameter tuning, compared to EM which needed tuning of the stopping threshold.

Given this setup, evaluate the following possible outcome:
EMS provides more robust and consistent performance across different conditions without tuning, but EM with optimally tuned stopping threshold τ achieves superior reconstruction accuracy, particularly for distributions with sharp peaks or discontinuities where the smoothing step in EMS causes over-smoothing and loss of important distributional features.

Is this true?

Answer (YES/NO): NO